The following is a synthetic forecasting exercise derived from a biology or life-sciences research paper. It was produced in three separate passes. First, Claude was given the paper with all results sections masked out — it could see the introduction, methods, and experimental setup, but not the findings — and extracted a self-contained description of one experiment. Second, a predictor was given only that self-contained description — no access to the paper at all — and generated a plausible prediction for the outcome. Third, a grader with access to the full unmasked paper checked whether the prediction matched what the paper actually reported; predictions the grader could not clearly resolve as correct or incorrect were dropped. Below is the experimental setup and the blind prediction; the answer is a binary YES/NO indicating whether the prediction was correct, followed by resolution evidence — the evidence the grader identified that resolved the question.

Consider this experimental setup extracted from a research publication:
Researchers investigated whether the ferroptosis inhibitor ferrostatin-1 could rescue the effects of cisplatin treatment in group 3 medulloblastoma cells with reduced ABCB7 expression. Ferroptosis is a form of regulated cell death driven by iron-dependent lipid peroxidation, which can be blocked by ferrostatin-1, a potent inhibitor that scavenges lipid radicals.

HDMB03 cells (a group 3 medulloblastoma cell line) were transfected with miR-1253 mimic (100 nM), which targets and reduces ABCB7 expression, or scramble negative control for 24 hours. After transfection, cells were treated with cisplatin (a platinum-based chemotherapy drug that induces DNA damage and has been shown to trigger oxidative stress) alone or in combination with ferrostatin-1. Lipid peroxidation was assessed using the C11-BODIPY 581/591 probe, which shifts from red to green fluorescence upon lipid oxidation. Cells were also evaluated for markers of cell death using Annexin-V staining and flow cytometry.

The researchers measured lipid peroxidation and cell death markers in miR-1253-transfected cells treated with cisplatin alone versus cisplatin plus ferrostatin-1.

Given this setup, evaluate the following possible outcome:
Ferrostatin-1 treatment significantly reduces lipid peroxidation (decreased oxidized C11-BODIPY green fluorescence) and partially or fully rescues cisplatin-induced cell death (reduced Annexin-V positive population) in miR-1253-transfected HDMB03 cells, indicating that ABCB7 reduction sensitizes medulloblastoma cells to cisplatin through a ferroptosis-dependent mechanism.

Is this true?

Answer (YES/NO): YES